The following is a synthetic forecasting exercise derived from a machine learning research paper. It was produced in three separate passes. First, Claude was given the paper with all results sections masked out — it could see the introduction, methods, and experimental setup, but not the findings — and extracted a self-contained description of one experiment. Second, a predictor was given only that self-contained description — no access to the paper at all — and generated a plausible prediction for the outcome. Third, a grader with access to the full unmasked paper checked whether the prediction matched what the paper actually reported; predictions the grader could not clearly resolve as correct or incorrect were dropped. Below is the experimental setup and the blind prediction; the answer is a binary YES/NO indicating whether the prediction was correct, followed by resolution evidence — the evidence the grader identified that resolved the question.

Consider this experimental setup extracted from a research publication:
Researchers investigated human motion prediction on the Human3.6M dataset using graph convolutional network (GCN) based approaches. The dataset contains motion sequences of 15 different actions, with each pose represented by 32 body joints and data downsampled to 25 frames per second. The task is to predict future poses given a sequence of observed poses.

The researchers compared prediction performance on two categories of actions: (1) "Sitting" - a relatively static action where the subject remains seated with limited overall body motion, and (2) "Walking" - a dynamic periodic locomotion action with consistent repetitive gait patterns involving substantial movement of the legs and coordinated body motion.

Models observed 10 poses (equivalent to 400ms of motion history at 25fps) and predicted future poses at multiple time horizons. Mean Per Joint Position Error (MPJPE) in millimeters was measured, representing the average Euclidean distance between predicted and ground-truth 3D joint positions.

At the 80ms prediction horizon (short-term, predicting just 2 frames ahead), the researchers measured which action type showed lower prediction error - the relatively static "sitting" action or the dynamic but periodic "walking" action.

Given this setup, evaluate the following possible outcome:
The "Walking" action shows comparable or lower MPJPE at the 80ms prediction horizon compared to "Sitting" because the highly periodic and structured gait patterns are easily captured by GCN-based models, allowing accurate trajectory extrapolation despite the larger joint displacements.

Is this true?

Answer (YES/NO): YES